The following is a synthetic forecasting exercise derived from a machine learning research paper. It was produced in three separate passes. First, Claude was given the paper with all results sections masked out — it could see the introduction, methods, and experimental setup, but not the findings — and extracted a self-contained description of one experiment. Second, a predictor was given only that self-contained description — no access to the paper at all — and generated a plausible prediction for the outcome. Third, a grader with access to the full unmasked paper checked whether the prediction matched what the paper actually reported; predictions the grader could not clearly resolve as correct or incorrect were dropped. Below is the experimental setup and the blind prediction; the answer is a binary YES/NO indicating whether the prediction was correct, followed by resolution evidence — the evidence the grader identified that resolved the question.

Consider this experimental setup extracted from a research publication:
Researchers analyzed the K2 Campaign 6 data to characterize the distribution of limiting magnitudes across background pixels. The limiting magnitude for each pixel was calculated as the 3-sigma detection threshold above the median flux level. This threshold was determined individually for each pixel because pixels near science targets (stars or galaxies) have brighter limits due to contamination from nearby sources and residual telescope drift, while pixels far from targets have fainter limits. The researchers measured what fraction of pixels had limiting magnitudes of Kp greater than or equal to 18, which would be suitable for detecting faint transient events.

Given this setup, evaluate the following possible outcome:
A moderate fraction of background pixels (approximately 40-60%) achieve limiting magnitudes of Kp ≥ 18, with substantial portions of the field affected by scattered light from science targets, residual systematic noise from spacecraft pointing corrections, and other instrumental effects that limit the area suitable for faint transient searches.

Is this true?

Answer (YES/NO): NO